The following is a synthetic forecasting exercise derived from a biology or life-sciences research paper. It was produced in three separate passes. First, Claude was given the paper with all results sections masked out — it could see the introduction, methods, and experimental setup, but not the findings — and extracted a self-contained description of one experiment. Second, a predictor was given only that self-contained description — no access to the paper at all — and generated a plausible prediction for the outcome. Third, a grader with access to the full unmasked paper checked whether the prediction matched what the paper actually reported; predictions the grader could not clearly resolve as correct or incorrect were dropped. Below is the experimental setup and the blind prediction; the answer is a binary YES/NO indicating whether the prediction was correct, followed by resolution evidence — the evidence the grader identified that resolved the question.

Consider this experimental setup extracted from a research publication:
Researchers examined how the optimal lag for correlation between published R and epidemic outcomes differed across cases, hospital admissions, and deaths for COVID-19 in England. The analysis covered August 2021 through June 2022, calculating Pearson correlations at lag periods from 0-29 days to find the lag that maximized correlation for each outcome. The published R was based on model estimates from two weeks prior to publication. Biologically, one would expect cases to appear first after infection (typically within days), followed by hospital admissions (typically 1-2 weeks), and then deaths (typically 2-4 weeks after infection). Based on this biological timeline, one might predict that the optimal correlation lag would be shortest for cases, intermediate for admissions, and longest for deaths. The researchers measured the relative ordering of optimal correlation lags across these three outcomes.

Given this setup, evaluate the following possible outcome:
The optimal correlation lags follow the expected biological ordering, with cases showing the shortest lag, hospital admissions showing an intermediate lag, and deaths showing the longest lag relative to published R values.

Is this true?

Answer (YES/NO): NO